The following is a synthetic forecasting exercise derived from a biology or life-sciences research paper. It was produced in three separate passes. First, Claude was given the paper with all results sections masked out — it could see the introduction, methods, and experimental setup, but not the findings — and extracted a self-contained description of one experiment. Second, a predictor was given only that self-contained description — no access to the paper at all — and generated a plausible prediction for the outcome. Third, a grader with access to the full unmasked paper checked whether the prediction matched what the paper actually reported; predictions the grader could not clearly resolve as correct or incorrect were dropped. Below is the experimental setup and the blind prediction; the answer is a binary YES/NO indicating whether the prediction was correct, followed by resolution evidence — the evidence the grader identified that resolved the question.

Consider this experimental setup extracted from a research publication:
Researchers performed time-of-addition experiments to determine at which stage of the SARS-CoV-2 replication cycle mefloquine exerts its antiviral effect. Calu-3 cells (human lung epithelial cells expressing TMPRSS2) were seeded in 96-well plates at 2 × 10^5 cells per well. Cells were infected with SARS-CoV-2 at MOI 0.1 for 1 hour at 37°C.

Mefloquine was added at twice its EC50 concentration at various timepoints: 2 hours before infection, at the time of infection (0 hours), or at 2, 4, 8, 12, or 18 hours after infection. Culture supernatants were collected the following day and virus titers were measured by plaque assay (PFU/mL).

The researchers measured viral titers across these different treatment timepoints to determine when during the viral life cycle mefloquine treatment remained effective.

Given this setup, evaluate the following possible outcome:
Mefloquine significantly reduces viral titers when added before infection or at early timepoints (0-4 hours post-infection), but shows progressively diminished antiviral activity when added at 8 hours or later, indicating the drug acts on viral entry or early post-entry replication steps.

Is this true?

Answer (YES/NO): NO